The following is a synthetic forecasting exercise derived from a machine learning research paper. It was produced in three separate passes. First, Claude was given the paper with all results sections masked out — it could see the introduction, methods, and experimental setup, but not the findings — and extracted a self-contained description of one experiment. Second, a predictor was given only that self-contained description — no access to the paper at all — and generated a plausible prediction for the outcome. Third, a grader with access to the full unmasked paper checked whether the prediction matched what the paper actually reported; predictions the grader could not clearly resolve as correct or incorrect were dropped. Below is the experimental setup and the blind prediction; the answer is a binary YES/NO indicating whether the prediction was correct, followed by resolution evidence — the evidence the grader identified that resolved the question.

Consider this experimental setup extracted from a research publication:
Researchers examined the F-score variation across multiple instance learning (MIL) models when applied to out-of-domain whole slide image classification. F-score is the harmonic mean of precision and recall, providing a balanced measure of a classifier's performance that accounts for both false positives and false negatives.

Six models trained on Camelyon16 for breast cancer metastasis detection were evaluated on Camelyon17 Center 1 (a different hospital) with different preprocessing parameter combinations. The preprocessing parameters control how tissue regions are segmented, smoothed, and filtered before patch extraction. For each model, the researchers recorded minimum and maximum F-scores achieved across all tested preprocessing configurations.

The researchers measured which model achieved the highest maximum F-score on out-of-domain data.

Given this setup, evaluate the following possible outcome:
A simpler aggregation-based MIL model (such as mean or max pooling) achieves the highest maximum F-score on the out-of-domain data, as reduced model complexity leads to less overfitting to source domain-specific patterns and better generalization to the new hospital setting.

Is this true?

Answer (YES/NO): NO